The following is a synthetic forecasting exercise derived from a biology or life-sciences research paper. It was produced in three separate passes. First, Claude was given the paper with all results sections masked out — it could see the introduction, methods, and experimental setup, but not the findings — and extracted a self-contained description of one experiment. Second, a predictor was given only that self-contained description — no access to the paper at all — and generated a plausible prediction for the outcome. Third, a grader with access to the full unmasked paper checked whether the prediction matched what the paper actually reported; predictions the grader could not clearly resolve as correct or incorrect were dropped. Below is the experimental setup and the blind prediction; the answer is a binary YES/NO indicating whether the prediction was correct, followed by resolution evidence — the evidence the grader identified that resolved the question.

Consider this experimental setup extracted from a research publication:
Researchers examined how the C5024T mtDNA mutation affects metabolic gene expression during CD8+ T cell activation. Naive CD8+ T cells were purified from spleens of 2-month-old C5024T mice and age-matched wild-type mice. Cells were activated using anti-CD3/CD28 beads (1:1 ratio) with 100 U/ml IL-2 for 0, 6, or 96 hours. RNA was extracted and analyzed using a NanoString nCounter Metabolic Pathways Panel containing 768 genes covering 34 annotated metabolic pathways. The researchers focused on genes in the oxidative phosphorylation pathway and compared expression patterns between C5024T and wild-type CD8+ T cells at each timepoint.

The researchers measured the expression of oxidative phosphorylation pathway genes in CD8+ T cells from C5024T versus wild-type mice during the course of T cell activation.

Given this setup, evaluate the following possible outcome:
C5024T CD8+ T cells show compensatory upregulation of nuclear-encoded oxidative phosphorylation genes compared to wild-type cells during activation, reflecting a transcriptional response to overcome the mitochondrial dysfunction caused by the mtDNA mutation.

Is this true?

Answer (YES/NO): YES